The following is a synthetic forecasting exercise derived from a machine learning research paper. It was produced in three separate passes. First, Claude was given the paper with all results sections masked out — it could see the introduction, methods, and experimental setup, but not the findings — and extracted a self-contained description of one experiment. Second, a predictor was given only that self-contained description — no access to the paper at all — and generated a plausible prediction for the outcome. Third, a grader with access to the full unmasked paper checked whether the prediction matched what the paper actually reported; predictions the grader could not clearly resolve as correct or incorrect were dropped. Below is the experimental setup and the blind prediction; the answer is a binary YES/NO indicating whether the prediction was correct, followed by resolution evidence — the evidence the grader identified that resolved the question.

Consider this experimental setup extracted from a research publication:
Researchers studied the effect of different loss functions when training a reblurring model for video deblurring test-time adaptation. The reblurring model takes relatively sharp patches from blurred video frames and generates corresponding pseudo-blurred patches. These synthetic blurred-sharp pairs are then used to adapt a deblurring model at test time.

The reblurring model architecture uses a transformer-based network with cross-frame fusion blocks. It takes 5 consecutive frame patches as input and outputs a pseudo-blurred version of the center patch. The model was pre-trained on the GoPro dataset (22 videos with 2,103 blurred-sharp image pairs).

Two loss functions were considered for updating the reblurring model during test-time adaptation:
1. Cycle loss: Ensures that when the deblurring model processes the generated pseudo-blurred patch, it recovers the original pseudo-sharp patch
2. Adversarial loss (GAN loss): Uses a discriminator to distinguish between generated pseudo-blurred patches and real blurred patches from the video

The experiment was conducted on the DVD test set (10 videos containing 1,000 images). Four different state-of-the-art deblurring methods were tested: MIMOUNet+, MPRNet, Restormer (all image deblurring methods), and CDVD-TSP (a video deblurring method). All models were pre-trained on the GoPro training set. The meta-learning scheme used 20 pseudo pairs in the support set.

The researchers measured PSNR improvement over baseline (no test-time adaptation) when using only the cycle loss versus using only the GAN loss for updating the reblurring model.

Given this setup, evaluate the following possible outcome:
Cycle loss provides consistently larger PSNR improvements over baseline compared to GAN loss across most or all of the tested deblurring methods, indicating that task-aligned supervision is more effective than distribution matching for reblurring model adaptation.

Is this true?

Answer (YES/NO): NO